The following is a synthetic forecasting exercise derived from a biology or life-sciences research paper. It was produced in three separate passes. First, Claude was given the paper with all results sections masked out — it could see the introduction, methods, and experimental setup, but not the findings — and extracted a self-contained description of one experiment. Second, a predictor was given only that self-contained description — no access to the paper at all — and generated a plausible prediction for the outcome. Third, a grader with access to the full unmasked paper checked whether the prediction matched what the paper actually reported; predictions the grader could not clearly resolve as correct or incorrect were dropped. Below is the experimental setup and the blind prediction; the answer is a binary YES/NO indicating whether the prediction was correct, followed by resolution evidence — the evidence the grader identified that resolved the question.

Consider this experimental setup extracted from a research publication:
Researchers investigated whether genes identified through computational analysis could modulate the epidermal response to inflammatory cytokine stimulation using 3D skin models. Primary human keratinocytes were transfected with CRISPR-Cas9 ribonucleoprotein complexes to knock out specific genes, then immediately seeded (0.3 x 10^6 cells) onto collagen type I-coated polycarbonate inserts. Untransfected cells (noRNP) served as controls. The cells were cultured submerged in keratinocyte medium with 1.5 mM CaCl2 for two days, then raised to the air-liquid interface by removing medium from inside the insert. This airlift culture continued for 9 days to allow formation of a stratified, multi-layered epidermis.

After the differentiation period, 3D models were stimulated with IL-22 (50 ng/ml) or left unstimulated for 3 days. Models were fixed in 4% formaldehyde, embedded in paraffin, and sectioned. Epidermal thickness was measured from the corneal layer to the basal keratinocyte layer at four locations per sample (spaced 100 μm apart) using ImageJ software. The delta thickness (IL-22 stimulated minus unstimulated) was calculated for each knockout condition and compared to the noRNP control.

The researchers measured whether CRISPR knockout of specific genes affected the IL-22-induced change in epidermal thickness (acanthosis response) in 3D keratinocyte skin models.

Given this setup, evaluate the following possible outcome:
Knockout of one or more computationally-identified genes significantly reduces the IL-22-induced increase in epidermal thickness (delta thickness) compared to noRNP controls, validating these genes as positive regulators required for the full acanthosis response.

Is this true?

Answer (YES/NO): YES